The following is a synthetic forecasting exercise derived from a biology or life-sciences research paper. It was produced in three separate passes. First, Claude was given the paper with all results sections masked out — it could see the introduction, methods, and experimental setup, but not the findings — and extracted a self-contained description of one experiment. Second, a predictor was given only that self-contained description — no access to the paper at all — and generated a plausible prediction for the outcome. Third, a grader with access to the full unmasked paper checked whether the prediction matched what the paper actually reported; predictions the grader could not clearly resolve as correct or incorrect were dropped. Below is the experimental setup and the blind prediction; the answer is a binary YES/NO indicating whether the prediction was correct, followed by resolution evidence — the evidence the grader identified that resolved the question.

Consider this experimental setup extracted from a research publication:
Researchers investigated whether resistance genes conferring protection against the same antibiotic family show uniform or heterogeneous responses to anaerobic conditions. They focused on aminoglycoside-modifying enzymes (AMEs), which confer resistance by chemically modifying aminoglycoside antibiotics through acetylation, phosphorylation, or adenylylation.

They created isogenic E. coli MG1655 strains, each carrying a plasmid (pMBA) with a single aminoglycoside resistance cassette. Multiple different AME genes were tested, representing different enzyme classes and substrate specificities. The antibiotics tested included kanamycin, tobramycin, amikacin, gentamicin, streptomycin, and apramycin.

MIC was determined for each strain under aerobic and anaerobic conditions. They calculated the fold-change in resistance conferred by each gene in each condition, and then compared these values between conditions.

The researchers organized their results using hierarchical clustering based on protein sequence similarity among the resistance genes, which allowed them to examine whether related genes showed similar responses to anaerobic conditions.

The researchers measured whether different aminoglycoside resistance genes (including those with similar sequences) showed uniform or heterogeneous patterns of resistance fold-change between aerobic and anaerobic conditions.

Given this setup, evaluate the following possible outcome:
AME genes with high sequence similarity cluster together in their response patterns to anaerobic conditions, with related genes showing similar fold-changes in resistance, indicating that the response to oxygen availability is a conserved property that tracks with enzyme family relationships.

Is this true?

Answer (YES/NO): NO